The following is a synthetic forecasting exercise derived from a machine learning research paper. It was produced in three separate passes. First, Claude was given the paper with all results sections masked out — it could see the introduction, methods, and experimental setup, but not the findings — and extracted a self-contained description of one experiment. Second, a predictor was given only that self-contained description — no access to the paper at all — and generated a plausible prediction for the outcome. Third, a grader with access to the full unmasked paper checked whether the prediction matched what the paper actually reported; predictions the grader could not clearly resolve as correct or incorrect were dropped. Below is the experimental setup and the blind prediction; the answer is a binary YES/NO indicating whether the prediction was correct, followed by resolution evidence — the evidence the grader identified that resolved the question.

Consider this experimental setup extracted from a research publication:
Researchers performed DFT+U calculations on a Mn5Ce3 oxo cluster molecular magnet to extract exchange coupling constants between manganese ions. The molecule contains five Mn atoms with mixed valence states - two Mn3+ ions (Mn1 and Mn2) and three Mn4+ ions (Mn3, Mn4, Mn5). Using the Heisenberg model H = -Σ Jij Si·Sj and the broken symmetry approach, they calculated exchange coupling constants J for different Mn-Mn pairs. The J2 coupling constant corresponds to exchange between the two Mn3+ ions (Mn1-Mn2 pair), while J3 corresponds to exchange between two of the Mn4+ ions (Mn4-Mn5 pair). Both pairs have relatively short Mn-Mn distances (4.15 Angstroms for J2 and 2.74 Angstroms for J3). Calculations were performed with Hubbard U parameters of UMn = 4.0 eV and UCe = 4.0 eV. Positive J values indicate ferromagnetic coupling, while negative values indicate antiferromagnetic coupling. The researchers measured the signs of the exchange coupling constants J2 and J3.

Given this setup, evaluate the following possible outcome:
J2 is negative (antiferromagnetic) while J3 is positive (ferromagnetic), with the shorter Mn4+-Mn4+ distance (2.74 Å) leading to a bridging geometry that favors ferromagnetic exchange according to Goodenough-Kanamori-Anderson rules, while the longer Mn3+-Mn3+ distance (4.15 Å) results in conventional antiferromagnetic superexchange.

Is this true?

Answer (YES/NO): YES